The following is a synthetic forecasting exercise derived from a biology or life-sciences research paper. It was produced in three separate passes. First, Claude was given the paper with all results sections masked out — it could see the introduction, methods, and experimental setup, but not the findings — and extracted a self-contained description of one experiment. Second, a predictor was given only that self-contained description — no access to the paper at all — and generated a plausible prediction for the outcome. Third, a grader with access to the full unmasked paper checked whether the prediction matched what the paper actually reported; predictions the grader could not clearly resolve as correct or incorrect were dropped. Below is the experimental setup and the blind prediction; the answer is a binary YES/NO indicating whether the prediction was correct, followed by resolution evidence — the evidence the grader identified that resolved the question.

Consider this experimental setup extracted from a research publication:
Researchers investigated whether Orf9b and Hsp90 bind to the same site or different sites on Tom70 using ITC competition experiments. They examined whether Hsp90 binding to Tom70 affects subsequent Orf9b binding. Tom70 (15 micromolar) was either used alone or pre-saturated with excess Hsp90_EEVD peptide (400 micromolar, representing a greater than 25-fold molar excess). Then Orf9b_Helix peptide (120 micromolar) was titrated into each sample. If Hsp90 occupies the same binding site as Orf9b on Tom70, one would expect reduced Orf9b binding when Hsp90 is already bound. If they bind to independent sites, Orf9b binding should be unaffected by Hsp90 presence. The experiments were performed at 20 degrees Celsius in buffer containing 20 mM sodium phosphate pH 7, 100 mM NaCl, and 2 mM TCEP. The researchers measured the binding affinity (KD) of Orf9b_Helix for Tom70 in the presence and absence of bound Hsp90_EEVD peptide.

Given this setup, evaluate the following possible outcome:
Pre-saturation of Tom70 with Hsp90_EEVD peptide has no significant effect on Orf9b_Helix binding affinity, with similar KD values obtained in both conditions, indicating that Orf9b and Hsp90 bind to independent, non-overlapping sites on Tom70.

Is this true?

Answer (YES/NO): YES